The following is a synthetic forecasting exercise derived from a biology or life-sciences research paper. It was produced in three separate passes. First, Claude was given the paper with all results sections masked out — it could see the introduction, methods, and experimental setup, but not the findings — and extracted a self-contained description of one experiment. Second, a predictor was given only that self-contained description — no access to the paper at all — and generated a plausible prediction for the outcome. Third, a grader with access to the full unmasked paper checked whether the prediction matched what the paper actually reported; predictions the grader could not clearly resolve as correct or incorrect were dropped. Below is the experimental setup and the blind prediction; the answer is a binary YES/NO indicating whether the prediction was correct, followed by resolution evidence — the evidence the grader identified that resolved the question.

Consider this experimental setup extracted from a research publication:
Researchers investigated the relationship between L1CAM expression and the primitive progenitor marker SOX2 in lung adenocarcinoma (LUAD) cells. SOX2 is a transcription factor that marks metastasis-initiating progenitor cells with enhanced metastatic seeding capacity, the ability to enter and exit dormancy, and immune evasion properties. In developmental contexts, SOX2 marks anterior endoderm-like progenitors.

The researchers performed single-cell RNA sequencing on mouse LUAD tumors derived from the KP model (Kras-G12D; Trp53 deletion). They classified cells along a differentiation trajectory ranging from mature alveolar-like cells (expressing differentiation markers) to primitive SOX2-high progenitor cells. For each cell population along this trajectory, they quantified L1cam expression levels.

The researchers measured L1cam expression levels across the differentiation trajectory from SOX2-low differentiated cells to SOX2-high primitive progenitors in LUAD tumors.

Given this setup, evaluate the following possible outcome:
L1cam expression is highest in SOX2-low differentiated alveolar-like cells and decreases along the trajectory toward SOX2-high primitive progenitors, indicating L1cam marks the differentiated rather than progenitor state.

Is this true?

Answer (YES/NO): NO